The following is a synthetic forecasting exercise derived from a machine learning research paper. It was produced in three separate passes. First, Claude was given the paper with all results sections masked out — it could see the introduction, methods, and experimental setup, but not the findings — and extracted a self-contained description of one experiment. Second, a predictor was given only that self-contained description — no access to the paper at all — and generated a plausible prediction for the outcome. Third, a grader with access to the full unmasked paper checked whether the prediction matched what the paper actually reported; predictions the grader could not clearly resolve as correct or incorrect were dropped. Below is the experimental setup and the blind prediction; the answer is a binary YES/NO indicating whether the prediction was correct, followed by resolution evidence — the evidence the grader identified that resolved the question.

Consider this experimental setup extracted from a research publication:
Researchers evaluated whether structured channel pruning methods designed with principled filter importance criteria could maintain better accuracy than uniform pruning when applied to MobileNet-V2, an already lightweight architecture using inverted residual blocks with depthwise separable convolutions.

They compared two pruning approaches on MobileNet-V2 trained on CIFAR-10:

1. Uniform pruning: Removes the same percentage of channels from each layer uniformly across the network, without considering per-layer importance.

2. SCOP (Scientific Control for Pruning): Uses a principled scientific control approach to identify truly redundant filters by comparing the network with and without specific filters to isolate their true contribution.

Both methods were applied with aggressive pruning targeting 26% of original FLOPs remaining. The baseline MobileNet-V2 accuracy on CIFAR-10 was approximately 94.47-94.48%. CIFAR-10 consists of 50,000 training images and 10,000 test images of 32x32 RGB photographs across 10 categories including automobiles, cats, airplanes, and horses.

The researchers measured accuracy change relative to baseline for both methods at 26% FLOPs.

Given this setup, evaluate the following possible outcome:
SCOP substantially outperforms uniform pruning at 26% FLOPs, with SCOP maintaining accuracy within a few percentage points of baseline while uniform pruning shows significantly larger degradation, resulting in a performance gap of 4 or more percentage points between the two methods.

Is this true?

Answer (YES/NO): NO